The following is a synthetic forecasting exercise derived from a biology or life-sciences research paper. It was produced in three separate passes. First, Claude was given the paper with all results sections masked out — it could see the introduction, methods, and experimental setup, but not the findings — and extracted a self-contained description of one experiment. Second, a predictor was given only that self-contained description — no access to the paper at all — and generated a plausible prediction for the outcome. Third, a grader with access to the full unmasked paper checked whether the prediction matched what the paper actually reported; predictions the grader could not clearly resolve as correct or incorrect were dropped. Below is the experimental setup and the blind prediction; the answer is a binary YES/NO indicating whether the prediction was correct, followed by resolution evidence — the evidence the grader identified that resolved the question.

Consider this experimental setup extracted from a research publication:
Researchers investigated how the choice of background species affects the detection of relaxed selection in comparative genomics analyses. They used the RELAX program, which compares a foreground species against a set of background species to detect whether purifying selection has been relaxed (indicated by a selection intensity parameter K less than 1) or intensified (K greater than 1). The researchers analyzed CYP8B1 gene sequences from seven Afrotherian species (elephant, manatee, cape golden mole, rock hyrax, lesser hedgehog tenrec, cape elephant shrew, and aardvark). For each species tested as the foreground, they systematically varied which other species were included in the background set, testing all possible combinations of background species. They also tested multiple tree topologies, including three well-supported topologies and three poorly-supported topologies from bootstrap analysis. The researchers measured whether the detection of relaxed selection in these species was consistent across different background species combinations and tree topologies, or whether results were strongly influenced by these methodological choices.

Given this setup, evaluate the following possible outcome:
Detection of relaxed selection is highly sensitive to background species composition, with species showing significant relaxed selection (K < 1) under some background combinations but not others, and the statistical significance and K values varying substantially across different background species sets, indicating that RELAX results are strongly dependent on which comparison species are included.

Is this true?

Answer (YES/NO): YES